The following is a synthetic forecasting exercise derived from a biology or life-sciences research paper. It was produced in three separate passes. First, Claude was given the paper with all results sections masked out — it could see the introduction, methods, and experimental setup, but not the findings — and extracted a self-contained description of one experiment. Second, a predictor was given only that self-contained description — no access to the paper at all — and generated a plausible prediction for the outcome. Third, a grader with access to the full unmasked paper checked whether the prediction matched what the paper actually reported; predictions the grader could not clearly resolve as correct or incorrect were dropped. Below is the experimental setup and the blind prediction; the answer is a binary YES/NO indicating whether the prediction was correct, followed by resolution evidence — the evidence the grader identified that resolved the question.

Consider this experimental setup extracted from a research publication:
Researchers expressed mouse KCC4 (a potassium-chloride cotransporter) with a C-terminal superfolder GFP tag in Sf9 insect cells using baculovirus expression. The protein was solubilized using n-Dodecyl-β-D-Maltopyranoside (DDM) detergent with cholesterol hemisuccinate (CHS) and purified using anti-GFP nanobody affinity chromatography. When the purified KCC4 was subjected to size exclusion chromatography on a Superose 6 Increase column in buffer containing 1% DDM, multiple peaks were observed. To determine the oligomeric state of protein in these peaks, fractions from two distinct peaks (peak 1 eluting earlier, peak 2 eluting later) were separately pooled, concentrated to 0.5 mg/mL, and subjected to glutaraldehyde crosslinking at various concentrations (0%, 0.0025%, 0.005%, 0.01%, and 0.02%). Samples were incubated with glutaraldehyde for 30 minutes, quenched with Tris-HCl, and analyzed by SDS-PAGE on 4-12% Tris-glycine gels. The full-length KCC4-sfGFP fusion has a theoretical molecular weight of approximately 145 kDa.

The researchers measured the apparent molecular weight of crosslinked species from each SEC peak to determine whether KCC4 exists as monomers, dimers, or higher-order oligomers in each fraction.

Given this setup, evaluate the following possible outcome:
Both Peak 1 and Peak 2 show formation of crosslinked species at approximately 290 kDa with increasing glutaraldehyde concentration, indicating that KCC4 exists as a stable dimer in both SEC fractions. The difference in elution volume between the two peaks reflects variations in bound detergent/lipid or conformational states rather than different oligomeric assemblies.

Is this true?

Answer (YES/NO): NO